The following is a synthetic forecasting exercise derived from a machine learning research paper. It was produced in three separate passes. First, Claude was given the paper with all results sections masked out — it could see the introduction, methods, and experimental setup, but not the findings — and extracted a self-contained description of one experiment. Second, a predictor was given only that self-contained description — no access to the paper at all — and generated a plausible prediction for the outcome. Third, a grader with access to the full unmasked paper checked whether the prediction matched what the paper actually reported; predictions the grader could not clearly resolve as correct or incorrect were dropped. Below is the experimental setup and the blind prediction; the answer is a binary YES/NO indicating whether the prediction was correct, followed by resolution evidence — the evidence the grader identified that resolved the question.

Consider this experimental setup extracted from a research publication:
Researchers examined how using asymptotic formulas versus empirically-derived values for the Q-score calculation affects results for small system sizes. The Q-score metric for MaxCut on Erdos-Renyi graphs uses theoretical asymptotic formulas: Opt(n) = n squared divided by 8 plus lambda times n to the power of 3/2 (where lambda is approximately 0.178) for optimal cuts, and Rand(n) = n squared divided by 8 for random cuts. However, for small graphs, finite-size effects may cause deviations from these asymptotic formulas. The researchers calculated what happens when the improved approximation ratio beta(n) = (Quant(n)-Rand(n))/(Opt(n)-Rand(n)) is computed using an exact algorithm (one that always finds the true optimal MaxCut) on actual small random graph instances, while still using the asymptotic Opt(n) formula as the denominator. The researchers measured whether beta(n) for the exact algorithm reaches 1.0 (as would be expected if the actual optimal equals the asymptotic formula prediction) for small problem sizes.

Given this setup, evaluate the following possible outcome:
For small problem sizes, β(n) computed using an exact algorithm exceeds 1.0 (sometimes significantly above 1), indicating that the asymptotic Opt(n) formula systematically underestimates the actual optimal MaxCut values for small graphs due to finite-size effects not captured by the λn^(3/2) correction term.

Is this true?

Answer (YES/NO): NO